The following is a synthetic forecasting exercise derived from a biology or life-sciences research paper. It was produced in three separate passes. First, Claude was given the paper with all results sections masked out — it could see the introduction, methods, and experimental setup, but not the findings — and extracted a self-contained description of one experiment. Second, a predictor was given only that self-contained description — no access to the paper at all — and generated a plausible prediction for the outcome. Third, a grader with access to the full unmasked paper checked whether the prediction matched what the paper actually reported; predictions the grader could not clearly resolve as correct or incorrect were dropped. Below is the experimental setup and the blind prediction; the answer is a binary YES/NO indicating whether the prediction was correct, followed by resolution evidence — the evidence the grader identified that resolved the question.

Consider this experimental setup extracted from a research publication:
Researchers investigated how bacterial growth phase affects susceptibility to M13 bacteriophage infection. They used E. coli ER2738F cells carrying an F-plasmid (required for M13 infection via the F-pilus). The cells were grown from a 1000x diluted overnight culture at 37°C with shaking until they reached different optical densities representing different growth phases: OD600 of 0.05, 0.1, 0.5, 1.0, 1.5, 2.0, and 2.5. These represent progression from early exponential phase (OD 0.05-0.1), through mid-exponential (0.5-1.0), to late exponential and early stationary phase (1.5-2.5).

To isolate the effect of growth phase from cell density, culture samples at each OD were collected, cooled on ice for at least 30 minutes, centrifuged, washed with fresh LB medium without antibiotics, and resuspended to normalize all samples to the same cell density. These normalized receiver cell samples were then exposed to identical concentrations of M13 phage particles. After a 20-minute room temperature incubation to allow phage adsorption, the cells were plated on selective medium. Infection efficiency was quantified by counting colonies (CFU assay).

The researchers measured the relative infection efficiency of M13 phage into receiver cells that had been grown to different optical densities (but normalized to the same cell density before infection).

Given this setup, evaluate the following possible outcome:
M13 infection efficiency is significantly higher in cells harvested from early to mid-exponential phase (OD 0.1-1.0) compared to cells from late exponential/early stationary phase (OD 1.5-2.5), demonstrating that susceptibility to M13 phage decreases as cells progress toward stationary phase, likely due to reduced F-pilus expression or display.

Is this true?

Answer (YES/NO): NO